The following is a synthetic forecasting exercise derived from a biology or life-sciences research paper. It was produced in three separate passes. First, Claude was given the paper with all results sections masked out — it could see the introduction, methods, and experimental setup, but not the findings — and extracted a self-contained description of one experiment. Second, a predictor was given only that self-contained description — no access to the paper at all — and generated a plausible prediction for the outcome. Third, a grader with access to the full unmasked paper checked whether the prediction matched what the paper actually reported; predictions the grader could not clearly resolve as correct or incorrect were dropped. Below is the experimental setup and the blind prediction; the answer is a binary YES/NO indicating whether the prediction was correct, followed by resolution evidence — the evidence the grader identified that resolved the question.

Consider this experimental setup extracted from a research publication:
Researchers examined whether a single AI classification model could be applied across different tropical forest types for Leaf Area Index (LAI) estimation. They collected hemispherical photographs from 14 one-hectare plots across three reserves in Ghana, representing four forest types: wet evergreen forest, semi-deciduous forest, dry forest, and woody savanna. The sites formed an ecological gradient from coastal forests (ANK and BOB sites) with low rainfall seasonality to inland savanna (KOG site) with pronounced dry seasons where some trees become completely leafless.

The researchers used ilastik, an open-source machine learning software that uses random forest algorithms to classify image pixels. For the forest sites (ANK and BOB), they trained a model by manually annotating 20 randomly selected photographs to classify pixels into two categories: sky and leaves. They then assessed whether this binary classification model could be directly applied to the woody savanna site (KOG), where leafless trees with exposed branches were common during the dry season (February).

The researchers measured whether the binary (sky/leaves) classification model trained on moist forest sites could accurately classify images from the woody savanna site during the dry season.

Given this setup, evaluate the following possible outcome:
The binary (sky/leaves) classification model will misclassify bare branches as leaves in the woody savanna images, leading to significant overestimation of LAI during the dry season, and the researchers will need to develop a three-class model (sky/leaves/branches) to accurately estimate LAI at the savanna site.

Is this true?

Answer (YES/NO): YES